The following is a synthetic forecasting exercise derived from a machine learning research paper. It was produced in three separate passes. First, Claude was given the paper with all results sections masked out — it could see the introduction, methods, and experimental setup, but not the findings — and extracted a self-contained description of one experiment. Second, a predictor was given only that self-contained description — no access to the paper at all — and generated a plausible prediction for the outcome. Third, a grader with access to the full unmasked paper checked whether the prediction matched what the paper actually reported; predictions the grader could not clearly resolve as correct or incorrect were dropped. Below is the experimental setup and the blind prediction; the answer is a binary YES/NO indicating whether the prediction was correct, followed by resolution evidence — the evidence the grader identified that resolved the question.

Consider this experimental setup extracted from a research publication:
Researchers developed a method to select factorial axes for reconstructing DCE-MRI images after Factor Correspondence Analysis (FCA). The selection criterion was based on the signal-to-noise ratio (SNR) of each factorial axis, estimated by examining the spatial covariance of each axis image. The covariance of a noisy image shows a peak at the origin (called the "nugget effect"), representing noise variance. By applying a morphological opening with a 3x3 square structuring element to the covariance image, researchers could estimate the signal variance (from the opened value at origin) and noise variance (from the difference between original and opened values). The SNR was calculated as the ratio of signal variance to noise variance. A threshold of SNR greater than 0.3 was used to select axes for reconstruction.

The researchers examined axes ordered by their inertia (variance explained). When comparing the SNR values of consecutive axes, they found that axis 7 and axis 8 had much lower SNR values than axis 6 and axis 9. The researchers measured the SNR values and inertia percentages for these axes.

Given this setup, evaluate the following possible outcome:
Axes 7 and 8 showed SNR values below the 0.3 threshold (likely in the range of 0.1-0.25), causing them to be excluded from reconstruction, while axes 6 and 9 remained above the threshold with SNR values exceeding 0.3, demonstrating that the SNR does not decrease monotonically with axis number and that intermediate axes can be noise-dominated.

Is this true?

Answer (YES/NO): NO